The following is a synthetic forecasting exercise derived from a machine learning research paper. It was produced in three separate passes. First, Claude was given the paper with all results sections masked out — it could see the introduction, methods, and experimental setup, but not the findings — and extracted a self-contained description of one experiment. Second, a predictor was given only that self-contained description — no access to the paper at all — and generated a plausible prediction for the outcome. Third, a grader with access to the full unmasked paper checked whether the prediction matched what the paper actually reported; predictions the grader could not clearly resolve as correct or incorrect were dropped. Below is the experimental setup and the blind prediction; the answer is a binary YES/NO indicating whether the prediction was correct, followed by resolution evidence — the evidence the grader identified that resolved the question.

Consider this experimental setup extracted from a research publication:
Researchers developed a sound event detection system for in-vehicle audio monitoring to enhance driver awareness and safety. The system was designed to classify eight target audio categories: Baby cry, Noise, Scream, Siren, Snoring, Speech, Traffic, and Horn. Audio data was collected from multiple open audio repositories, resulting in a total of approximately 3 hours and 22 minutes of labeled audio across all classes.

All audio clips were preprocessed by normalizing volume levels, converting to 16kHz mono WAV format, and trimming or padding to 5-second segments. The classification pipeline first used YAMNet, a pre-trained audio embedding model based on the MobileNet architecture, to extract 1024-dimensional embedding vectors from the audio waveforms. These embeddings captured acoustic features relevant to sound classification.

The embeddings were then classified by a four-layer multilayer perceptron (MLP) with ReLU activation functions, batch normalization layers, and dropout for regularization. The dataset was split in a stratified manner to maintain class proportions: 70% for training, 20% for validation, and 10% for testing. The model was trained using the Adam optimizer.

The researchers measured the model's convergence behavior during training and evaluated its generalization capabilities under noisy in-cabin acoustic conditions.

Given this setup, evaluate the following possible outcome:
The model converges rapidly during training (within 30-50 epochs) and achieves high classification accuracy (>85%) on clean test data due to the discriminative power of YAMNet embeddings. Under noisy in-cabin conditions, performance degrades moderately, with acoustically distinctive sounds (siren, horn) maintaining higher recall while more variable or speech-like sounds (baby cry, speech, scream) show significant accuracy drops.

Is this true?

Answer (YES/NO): NO